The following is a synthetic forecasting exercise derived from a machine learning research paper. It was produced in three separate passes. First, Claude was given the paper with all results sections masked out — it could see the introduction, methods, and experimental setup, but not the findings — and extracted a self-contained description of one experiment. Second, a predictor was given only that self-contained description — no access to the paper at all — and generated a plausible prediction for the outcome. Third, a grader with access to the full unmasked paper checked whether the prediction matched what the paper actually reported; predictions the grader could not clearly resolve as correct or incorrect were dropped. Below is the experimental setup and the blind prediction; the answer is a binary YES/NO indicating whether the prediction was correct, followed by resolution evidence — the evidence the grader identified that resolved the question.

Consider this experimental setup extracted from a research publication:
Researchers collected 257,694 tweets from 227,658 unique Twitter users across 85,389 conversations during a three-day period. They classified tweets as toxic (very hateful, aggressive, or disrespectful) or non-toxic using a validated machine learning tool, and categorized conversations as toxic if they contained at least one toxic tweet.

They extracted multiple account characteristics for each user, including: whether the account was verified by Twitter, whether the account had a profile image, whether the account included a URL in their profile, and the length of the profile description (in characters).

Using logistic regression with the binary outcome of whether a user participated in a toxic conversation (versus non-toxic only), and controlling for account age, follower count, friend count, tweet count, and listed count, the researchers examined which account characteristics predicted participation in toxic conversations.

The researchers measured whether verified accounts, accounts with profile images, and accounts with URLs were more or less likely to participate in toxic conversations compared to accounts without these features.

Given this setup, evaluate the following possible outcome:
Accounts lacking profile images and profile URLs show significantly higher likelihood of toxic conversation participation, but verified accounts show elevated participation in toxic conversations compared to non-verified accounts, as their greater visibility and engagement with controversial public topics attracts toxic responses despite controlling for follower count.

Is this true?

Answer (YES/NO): NO